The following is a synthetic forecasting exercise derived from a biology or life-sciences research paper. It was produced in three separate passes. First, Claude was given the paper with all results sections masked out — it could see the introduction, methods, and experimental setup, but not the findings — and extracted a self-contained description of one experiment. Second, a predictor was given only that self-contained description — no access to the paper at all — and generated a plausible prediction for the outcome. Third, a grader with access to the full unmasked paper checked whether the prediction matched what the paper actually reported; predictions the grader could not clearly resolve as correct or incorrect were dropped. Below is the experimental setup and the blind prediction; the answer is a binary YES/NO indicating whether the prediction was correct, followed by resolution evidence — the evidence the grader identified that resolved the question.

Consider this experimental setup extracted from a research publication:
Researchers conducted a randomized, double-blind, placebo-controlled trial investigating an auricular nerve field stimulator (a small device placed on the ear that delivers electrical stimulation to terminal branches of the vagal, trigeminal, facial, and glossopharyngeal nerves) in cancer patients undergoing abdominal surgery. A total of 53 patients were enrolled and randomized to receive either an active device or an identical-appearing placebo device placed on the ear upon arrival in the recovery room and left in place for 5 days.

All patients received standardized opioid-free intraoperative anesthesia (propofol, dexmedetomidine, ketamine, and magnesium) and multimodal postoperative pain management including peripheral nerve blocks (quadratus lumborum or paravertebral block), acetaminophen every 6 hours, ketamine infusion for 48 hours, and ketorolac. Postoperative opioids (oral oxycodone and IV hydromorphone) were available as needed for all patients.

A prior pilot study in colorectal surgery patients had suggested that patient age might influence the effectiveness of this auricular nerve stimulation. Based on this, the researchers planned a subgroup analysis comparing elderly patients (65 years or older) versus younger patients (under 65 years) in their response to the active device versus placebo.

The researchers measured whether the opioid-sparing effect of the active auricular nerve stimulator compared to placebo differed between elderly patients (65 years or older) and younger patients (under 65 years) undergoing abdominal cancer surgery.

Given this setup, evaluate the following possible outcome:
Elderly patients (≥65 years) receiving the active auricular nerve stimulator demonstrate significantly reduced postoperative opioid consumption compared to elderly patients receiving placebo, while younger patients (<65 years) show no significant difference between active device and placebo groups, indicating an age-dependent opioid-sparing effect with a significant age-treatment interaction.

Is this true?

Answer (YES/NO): NO